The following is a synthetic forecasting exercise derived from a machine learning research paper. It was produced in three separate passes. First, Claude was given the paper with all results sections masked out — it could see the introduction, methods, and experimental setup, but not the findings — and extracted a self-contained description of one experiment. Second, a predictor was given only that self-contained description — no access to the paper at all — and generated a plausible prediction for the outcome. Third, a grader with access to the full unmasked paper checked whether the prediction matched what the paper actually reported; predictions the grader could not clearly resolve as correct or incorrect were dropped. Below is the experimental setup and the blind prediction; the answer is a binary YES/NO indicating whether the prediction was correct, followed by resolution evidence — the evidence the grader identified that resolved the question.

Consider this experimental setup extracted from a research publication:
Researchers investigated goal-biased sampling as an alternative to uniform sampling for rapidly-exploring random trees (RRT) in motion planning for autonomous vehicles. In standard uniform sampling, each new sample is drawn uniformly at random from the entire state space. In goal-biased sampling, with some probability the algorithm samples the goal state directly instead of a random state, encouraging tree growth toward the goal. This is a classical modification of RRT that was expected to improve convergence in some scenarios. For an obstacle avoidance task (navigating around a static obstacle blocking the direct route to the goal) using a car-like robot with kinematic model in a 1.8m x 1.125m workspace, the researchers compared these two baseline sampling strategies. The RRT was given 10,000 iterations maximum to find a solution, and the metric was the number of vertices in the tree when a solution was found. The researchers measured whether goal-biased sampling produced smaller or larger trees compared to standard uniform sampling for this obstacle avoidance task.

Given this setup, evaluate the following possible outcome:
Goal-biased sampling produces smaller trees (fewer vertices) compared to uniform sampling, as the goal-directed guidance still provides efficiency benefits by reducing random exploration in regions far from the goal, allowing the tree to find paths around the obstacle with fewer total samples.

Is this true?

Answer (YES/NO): YES